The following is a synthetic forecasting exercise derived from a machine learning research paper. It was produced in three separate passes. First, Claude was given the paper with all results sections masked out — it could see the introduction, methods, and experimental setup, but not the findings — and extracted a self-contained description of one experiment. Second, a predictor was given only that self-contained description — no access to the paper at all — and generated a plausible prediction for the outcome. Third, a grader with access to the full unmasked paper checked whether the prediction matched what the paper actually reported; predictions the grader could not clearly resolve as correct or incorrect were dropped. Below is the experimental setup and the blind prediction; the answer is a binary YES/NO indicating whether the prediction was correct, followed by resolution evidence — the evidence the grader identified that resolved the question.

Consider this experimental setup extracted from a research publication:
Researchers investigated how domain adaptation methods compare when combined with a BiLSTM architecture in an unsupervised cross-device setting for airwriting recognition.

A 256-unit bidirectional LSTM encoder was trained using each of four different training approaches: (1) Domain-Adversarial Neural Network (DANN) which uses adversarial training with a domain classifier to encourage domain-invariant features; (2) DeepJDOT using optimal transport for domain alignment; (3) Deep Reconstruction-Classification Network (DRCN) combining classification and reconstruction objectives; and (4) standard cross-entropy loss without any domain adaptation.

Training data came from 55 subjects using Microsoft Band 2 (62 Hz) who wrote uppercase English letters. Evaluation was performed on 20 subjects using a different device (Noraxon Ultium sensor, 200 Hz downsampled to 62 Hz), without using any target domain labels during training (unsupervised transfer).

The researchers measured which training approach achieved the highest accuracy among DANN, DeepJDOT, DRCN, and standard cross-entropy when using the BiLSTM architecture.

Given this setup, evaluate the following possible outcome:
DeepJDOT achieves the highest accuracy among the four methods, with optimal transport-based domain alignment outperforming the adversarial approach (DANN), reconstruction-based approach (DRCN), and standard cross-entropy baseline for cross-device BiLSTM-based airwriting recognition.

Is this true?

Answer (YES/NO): NO